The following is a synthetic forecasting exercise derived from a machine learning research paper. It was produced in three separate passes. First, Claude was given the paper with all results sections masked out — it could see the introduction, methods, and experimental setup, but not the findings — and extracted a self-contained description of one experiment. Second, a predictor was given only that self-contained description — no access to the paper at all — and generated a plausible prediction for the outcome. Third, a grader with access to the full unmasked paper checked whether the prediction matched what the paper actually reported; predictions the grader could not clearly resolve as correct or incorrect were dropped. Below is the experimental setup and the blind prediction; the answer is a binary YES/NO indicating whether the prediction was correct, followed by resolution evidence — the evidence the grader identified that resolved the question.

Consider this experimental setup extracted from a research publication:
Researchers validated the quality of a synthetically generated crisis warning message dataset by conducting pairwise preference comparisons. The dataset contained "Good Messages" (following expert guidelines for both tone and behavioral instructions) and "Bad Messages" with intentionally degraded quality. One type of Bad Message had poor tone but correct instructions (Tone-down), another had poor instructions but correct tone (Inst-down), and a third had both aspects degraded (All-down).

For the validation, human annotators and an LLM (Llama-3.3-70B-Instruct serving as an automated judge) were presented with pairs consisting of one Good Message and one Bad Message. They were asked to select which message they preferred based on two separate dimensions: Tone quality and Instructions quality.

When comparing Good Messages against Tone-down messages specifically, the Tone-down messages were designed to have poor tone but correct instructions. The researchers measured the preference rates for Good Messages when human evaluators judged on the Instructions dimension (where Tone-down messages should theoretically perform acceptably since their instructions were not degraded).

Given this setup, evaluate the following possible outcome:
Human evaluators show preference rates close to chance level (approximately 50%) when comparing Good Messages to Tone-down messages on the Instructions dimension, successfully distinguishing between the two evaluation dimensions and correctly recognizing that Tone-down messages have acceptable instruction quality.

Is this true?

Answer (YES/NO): NO